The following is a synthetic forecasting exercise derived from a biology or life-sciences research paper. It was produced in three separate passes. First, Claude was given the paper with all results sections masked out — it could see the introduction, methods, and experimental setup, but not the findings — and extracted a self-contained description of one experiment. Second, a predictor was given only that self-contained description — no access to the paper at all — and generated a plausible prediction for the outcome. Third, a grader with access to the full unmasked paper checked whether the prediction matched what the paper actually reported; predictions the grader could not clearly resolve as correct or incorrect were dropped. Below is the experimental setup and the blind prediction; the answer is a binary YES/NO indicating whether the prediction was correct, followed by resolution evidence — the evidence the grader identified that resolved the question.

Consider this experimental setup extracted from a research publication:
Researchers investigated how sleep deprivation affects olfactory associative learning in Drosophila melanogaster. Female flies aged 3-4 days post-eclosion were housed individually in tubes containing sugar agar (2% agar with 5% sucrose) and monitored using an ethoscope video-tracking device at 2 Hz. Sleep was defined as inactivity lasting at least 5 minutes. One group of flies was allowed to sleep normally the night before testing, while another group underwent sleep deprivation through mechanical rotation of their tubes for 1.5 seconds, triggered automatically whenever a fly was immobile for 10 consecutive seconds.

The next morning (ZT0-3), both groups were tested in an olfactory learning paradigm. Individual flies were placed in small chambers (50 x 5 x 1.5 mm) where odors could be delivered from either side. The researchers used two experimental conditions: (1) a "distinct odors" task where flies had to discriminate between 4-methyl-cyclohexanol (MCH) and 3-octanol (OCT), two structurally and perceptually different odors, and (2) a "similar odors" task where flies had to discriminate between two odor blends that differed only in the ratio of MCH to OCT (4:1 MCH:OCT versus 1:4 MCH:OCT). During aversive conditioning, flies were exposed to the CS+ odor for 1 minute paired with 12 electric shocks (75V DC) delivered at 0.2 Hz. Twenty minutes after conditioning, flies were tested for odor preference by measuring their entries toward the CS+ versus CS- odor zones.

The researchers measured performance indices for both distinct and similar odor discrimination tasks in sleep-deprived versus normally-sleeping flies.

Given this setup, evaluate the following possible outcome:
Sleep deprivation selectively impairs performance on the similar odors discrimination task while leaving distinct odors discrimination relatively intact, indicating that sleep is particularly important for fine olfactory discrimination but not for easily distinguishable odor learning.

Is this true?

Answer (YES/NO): YES